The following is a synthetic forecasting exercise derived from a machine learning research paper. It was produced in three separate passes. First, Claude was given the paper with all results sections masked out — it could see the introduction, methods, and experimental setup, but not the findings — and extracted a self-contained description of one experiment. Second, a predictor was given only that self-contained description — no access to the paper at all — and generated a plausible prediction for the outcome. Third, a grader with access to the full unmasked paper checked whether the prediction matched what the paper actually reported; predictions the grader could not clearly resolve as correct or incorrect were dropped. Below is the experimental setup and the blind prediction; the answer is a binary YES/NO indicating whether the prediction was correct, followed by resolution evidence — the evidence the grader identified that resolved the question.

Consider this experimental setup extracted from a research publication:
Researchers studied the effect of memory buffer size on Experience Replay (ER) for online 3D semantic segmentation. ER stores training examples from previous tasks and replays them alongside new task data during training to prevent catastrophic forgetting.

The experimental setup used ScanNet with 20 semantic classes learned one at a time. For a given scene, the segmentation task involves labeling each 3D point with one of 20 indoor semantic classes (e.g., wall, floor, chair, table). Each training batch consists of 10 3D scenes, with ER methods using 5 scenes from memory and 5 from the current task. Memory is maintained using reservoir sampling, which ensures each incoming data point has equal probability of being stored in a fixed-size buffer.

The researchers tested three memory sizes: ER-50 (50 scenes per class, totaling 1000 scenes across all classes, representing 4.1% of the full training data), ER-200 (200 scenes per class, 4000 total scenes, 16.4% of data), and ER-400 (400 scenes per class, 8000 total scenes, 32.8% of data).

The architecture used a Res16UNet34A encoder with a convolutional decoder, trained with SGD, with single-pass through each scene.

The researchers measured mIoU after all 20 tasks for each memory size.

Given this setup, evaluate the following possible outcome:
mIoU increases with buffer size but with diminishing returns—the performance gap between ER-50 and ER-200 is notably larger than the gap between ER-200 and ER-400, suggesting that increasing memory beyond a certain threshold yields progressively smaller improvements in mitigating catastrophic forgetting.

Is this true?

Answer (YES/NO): YES